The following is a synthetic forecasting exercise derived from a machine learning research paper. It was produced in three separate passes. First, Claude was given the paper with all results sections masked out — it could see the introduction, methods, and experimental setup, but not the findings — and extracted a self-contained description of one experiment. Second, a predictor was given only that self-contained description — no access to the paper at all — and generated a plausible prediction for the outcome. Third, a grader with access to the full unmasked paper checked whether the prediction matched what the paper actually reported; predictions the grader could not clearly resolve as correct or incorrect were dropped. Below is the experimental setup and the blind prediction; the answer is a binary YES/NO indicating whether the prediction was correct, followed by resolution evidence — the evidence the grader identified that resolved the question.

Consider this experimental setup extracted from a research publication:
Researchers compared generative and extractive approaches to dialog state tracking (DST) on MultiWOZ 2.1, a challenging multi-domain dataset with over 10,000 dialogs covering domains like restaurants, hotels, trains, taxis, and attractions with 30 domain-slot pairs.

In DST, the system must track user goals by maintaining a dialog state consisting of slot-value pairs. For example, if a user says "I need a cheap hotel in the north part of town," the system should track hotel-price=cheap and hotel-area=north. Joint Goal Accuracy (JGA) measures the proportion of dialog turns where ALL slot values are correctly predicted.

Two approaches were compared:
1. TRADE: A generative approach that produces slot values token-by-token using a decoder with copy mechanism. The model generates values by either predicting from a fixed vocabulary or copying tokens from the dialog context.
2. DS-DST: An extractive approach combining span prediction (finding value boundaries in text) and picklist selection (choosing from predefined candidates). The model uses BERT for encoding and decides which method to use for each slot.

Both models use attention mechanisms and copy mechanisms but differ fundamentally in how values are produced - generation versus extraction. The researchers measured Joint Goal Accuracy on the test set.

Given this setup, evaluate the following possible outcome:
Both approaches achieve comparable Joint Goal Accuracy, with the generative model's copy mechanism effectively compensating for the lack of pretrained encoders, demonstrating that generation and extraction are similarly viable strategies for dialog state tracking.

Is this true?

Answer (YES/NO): NO